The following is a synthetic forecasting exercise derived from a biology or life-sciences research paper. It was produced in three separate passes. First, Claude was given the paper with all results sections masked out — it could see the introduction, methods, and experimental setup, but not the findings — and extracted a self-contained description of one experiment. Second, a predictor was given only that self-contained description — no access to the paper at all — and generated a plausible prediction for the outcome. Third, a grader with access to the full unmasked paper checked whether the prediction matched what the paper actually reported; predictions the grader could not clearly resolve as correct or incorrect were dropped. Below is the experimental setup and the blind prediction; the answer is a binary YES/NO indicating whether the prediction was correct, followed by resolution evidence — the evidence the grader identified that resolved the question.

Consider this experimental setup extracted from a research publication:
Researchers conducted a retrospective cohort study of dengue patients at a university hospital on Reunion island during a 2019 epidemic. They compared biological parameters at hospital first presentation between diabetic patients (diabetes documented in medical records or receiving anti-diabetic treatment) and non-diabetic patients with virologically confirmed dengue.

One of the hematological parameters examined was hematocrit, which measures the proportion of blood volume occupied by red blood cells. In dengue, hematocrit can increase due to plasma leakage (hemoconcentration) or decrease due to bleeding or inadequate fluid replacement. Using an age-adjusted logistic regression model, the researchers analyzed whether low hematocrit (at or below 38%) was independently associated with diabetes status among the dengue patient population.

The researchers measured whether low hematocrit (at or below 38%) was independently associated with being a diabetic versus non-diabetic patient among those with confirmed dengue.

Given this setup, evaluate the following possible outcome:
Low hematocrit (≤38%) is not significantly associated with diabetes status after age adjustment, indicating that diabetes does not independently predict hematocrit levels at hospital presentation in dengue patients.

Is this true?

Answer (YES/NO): NO